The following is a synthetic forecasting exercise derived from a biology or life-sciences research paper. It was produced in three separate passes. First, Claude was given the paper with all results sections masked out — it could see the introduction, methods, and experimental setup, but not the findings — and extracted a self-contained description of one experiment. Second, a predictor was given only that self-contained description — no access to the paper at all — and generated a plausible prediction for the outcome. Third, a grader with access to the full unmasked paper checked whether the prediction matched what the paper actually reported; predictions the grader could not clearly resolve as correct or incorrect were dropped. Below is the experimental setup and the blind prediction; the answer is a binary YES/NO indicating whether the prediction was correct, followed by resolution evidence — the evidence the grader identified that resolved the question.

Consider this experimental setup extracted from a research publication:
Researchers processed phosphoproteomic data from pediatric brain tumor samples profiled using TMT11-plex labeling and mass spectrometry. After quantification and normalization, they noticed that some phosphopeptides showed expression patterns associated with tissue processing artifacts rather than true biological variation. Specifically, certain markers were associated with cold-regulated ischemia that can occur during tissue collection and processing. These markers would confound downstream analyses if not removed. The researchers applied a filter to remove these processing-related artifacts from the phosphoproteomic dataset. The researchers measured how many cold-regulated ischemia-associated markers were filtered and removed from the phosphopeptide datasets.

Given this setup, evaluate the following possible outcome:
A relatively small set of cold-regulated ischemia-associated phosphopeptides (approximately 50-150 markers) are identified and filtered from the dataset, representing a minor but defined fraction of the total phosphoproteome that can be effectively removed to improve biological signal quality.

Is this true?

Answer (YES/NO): NO